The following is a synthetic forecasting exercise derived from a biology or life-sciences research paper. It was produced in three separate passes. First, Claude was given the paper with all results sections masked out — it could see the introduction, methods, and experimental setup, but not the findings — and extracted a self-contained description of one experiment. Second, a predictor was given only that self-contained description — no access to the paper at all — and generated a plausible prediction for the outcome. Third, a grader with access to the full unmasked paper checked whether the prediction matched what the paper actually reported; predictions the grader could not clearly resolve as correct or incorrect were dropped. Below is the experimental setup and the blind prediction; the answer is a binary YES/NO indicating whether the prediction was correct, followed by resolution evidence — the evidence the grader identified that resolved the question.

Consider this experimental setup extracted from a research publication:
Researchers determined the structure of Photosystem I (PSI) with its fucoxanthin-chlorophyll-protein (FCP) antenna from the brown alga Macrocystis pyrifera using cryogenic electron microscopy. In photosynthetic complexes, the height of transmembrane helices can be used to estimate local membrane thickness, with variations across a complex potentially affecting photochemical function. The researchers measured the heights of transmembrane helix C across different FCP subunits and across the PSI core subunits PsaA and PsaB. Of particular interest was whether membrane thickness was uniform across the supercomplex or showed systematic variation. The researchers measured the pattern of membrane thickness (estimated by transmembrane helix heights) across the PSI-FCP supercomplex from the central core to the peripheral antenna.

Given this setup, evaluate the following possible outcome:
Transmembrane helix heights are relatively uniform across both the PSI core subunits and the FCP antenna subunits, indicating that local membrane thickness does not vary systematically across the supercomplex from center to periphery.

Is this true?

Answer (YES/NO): NO